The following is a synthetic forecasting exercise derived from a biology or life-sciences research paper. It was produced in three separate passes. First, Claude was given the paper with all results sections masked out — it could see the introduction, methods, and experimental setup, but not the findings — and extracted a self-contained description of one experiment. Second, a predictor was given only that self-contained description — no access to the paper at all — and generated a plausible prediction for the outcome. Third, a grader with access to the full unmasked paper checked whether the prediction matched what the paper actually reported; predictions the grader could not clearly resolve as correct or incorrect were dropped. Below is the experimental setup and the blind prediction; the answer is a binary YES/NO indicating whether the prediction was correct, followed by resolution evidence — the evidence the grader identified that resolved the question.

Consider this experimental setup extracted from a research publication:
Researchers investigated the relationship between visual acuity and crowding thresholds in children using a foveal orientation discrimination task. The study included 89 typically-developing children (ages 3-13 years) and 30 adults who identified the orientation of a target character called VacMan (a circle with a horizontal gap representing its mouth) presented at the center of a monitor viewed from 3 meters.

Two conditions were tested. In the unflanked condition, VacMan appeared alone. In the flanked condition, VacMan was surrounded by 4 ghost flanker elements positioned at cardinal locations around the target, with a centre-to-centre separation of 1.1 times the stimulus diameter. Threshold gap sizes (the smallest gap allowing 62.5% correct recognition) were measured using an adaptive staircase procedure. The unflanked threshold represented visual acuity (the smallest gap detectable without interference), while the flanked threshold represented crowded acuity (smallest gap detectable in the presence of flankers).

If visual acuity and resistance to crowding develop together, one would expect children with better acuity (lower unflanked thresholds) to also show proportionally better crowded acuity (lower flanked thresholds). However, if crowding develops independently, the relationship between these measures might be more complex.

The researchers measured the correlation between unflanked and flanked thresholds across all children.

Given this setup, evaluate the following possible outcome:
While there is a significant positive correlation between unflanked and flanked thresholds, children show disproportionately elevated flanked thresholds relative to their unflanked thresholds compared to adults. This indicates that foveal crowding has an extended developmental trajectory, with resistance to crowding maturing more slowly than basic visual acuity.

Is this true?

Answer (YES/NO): YES